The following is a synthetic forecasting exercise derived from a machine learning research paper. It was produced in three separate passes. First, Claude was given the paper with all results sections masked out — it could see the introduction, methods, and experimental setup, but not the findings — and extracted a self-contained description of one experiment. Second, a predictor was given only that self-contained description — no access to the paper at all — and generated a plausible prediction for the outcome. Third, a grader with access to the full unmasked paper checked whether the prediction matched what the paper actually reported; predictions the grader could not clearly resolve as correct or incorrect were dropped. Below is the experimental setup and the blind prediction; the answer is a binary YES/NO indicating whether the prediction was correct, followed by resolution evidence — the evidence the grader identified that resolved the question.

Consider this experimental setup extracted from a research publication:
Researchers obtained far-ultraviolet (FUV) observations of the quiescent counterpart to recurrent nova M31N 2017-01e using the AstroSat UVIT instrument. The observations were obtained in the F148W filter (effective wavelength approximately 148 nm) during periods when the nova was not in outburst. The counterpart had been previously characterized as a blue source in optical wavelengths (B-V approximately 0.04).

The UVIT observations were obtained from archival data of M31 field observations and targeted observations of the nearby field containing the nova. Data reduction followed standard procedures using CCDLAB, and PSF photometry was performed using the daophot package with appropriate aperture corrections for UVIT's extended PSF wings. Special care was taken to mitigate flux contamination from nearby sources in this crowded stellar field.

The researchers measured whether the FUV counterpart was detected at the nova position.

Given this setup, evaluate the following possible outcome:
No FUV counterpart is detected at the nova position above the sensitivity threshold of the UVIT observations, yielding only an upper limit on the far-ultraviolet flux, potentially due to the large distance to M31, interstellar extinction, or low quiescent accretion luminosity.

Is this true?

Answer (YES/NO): NO